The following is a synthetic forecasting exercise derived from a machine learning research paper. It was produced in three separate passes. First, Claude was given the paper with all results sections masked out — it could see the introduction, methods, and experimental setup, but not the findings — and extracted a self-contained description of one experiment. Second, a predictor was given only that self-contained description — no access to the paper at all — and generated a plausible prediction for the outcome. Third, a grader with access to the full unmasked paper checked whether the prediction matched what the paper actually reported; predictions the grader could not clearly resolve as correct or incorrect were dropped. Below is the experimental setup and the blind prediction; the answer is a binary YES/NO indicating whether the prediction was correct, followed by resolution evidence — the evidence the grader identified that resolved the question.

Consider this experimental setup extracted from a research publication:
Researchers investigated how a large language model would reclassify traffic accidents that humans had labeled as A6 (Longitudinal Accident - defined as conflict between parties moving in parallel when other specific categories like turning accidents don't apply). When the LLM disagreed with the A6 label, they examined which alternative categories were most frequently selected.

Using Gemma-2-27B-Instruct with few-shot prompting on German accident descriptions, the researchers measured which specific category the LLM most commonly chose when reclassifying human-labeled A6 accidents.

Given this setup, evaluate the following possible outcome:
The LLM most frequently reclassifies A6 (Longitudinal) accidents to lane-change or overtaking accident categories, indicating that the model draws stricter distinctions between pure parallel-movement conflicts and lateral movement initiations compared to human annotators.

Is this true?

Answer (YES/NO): NO